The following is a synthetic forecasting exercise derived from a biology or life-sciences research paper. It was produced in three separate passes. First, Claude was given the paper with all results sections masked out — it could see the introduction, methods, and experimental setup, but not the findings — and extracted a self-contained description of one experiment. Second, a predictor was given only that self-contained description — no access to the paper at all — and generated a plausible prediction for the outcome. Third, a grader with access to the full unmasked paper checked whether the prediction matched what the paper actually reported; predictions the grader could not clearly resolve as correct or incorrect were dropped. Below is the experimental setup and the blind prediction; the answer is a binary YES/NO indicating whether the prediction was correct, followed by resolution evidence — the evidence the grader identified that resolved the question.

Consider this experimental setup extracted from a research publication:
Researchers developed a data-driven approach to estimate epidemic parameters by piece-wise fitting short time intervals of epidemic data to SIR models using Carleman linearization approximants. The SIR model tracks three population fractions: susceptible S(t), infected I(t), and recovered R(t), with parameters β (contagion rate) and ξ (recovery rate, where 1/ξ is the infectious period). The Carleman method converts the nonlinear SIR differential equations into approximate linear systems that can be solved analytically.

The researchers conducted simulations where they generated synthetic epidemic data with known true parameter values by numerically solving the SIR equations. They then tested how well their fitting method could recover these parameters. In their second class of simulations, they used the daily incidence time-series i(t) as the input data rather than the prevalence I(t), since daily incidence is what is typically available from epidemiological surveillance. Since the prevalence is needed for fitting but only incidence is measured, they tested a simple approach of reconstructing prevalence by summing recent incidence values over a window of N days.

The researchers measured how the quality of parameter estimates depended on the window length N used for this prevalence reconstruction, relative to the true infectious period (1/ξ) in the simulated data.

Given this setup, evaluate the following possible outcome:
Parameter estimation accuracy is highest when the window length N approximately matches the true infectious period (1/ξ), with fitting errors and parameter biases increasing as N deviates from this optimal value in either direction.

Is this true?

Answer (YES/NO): YES